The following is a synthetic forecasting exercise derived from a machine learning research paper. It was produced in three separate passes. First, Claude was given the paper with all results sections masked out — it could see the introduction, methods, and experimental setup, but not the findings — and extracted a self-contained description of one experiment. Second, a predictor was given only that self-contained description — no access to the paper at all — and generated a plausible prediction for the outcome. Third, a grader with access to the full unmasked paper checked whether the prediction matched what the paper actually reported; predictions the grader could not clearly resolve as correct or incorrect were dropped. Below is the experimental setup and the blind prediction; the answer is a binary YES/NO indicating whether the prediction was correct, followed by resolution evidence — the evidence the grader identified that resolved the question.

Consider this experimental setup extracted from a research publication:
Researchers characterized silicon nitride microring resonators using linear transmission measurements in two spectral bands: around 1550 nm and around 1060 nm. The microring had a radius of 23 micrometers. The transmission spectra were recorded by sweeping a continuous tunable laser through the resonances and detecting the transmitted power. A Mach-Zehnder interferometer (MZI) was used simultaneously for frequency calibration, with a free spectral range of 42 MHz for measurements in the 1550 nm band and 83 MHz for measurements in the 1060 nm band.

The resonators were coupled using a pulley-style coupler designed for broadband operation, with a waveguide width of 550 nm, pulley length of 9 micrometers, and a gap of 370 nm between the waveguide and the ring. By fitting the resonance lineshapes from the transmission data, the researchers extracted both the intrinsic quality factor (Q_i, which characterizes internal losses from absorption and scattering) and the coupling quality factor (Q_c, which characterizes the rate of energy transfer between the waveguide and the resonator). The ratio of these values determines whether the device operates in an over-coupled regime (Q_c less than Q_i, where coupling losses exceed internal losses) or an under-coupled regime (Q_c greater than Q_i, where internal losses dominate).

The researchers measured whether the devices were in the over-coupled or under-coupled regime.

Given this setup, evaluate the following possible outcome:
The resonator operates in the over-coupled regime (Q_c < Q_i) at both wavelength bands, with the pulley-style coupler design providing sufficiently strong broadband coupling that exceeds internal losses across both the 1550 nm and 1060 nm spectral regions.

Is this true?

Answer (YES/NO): YES